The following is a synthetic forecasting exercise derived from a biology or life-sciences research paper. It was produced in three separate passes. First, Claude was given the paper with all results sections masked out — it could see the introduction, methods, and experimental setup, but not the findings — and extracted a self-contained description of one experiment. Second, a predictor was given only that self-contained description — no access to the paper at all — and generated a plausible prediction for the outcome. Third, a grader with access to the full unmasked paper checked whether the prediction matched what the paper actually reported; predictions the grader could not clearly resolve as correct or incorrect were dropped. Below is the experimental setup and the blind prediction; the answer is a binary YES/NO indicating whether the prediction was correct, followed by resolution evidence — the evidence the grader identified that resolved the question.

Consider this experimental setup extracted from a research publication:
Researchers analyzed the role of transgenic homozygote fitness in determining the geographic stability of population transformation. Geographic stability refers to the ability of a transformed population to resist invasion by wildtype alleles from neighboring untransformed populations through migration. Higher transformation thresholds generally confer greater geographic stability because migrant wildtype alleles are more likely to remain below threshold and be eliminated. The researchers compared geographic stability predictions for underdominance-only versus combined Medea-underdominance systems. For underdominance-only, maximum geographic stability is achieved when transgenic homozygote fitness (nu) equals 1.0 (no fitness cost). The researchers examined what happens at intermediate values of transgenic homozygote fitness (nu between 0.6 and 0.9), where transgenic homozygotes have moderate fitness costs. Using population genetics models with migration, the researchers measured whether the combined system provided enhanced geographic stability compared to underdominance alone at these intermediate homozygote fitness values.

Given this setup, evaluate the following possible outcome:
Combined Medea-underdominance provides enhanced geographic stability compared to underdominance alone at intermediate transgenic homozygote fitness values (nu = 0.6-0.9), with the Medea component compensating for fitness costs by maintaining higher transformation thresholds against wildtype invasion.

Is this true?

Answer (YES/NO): YES